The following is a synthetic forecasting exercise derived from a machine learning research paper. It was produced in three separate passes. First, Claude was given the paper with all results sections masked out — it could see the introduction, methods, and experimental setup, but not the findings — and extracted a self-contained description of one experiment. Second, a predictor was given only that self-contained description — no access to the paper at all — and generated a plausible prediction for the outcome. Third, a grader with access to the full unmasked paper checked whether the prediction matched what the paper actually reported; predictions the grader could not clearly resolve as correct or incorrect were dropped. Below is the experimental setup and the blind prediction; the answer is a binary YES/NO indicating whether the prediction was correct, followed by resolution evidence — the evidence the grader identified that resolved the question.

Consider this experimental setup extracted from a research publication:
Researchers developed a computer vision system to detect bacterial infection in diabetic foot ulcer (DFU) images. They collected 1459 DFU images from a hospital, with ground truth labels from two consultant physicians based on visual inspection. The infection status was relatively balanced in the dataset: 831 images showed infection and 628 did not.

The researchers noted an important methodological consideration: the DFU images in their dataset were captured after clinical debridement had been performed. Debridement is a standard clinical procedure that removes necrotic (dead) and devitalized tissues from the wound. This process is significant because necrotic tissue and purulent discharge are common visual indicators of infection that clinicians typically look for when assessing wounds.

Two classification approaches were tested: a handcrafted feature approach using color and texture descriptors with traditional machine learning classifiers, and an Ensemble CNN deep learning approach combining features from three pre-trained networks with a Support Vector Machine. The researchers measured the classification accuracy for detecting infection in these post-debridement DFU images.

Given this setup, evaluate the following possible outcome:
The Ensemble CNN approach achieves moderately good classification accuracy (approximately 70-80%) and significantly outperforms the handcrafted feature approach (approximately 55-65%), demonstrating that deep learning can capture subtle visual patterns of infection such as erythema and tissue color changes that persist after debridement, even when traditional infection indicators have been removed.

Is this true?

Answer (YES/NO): YES